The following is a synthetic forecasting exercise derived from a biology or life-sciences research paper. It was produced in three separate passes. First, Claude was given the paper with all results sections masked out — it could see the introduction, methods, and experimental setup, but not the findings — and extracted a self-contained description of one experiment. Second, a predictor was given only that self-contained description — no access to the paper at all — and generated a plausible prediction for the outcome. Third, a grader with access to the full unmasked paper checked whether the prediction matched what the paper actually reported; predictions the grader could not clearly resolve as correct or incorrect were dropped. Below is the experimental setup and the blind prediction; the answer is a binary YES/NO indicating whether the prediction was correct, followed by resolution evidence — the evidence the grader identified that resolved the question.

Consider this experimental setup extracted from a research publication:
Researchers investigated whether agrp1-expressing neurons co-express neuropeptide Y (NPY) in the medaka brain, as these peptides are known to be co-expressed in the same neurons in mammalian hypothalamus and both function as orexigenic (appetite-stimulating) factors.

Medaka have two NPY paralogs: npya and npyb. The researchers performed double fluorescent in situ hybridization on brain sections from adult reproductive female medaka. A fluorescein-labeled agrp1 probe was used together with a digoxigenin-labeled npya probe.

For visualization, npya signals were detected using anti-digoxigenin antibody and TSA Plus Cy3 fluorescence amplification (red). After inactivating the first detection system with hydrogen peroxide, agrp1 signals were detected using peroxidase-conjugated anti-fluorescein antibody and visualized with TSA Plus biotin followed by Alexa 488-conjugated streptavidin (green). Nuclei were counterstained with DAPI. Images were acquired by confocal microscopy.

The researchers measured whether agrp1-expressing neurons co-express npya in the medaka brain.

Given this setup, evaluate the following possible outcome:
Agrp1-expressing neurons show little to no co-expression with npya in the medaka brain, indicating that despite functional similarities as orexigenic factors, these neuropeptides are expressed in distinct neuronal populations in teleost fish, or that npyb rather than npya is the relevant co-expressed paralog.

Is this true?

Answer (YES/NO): YES